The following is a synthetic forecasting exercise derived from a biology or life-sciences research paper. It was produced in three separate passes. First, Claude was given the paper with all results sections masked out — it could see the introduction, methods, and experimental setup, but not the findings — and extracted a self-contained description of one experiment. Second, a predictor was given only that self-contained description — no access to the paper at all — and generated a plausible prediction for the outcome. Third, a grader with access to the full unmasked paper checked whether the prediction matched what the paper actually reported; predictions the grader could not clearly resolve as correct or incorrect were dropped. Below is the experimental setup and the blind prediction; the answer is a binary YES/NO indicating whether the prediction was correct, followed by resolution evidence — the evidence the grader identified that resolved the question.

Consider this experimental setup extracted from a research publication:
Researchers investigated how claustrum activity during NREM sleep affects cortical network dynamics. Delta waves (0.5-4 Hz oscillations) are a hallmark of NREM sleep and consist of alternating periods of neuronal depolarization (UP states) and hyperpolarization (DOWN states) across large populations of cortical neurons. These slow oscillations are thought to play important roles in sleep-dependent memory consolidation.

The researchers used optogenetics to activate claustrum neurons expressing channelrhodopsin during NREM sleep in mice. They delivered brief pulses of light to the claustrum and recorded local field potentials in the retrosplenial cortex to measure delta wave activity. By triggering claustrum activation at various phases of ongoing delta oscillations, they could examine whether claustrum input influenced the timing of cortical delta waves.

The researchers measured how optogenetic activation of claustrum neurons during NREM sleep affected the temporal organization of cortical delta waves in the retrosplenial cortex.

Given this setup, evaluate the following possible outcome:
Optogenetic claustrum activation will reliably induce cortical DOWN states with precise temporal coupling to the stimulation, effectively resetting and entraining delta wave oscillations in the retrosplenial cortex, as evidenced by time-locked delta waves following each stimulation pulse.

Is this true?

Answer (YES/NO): NO